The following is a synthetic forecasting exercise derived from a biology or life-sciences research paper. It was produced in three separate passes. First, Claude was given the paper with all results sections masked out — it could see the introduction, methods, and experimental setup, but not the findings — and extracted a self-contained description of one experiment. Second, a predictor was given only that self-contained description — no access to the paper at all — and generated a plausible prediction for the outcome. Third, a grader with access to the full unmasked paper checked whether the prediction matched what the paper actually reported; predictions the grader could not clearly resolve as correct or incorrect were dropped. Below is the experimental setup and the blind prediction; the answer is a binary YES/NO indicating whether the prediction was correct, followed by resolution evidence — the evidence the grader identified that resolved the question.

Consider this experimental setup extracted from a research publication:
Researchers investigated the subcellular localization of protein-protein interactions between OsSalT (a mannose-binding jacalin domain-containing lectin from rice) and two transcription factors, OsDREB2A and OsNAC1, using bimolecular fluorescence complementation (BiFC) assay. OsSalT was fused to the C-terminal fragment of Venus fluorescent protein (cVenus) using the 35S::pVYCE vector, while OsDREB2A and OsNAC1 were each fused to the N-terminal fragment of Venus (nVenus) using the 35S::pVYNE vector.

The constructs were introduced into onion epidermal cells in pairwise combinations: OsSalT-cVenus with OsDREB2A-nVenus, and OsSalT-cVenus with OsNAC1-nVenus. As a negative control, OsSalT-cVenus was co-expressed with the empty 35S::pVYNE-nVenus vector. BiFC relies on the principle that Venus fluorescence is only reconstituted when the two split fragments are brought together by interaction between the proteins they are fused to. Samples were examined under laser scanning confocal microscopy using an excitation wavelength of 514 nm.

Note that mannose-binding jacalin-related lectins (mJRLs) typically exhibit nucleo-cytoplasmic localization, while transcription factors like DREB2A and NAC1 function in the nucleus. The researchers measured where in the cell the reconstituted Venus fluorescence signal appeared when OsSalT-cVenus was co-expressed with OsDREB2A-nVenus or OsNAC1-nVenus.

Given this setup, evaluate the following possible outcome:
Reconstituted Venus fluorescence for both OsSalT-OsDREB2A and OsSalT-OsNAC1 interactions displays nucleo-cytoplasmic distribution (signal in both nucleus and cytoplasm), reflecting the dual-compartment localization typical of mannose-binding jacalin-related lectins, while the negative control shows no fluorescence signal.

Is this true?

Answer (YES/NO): NO